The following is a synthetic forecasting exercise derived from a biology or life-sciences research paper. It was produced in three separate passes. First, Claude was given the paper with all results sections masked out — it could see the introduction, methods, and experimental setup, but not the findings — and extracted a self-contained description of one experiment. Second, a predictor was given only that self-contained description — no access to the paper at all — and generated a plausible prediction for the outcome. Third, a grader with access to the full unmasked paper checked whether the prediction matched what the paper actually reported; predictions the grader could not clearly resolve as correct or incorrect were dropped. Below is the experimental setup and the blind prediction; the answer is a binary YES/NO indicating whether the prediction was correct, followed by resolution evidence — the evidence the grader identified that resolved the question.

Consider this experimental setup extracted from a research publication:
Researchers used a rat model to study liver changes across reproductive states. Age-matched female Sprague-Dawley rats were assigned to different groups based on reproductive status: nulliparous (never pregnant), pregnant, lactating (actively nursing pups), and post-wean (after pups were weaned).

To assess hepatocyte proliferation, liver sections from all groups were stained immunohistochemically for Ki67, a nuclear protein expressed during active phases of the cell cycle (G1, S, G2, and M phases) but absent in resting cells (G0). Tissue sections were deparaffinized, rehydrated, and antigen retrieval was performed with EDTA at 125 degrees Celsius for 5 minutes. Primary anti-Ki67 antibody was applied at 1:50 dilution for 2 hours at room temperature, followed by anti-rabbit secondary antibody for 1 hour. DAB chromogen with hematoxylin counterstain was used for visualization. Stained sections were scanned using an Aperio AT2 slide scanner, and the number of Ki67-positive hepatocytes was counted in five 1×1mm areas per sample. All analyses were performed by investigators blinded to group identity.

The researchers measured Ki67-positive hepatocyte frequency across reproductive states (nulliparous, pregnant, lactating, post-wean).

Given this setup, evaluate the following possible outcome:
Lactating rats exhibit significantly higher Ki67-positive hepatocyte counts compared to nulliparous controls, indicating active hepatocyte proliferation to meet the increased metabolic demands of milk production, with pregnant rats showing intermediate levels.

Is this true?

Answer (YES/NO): NO